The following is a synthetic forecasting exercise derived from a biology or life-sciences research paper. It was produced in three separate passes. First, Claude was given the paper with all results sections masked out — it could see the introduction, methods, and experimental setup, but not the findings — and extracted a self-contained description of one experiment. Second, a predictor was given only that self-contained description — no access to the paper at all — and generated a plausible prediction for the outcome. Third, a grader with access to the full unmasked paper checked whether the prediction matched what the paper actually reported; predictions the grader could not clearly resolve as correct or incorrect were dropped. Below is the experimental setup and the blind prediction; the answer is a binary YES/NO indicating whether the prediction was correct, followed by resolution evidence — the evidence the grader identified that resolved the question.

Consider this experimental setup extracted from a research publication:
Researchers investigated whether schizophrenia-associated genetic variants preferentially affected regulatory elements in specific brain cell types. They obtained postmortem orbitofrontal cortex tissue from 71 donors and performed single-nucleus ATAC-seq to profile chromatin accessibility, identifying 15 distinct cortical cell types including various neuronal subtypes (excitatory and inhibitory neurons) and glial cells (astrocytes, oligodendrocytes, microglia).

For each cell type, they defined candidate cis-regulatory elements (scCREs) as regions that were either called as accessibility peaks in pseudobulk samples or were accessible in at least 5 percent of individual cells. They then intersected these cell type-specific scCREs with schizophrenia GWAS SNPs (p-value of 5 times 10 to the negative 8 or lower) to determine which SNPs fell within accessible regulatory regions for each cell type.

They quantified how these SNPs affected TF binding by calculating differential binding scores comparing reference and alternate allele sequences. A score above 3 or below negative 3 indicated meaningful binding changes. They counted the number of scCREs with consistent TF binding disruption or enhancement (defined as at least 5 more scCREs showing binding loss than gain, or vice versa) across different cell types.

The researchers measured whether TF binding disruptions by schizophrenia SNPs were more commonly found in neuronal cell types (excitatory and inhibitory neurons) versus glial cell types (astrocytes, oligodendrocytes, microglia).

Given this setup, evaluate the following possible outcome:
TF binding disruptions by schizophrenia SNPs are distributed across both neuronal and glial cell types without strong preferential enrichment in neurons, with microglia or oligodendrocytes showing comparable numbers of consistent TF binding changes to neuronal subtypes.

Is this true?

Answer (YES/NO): YES